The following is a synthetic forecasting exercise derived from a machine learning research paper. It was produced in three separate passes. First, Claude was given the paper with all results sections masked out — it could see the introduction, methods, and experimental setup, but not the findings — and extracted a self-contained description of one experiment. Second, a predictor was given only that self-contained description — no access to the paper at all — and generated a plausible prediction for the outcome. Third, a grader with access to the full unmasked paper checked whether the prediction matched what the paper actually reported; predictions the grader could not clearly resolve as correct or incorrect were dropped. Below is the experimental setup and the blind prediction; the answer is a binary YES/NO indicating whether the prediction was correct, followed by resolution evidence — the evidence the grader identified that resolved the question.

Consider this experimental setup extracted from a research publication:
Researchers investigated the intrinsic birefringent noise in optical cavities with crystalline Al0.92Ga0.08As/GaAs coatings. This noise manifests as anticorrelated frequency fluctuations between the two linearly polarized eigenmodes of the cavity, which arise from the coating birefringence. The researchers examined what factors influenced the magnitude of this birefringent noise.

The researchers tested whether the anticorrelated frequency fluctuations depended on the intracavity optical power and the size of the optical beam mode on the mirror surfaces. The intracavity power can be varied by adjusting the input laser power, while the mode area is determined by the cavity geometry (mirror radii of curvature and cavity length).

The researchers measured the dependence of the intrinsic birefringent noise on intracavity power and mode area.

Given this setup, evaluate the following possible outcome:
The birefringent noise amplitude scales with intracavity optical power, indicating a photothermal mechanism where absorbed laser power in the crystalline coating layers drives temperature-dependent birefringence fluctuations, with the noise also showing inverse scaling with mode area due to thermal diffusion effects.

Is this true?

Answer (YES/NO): NO